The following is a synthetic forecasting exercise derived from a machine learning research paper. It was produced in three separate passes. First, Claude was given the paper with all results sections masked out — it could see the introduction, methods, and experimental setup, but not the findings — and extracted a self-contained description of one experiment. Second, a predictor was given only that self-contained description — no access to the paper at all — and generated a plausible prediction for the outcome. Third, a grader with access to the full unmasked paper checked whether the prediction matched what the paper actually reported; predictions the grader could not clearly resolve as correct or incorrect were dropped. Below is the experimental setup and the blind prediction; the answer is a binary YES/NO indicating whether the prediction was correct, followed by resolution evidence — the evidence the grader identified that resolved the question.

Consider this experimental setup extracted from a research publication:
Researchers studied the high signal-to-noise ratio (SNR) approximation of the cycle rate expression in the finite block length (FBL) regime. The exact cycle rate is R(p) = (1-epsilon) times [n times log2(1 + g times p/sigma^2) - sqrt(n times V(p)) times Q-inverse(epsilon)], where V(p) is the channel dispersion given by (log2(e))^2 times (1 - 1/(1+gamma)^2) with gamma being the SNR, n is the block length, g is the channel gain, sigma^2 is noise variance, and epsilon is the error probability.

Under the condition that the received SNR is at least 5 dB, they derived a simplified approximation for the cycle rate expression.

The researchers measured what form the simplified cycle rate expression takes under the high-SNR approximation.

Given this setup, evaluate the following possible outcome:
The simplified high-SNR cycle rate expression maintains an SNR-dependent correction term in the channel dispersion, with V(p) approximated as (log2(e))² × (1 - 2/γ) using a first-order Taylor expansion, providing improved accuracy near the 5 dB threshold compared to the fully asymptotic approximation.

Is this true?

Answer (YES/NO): NO